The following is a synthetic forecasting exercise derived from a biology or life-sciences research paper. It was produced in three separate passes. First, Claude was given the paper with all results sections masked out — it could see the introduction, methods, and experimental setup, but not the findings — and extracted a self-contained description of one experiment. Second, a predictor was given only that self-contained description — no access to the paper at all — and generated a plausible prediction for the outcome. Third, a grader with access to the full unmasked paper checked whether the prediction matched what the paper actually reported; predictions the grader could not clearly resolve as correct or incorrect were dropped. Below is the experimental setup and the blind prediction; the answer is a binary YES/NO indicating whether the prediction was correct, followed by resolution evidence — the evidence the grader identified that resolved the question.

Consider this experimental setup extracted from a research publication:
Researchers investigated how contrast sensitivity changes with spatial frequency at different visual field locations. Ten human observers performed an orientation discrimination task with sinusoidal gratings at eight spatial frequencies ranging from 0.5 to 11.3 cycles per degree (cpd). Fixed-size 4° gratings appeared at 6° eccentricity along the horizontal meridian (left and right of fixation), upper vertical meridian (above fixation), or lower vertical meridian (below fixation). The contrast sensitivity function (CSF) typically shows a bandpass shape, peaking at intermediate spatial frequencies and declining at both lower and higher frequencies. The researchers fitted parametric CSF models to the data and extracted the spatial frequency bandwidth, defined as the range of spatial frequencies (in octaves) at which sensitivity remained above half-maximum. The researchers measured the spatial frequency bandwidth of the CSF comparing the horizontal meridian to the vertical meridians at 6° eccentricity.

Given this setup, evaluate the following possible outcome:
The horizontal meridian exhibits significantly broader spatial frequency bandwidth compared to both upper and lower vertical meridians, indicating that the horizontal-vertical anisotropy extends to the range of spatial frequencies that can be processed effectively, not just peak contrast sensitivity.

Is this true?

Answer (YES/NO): NO